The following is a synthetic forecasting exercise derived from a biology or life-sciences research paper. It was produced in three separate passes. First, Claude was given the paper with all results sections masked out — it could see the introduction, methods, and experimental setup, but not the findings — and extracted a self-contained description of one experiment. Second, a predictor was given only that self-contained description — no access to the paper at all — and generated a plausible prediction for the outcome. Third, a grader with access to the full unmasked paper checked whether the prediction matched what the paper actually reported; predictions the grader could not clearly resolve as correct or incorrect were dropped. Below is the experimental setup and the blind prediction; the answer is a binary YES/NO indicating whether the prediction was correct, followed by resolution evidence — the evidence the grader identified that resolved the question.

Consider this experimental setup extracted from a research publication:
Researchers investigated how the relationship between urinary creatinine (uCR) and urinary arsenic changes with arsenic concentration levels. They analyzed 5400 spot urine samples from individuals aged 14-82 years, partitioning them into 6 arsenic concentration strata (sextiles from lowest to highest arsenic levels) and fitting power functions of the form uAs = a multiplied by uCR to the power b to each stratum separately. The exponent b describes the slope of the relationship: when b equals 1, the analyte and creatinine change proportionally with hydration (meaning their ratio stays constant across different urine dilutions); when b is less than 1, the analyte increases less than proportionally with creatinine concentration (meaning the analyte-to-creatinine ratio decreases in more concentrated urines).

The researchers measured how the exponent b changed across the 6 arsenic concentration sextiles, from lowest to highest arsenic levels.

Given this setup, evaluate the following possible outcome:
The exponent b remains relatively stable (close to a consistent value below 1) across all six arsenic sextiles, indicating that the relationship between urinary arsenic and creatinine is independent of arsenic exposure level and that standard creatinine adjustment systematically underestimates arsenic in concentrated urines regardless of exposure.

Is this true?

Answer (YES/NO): NO